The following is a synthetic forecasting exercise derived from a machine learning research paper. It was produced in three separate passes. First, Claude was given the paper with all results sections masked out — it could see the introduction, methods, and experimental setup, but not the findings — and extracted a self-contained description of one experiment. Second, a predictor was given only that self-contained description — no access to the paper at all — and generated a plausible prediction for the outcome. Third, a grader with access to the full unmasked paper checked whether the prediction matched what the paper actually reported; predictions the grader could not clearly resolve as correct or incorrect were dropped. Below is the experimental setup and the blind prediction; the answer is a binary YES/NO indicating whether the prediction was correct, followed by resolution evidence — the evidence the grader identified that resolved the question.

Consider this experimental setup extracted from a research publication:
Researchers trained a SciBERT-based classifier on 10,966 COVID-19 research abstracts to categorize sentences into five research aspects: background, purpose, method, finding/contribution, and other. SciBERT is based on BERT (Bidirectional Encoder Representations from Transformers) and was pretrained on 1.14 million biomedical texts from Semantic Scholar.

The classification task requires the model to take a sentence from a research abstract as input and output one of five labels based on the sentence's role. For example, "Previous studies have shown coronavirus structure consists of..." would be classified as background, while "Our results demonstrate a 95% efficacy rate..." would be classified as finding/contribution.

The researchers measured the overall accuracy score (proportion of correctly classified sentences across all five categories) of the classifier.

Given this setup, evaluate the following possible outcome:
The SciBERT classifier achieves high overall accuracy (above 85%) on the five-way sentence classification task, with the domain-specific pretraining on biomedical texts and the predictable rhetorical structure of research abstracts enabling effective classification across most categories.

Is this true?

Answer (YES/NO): NO